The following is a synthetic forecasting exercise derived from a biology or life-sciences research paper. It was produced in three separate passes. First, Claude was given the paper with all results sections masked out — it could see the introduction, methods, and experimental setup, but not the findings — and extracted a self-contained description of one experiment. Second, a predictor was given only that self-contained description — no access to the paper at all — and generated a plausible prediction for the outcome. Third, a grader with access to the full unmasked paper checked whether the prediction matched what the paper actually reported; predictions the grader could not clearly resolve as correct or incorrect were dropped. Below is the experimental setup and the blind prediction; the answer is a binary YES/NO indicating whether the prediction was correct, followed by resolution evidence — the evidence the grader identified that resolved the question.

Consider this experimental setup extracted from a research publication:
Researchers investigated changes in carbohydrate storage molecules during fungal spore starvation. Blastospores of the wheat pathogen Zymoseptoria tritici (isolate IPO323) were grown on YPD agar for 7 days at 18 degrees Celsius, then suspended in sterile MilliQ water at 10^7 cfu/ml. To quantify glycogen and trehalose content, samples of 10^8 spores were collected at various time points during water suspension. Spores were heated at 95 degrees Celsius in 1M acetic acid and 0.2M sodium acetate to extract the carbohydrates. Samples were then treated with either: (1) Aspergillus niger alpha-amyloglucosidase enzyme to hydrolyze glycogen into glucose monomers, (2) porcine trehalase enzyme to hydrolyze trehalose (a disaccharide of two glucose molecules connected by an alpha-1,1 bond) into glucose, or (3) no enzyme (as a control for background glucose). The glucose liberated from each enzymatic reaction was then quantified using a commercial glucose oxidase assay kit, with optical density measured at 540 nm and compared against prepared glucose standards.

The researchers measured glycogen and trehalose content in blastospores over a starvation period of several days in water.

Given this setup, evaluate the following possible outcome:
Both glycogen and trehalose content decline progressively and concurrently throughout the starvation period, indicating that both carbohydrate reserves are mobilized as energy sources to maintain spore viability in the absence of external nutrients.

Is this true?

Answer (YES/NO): NO